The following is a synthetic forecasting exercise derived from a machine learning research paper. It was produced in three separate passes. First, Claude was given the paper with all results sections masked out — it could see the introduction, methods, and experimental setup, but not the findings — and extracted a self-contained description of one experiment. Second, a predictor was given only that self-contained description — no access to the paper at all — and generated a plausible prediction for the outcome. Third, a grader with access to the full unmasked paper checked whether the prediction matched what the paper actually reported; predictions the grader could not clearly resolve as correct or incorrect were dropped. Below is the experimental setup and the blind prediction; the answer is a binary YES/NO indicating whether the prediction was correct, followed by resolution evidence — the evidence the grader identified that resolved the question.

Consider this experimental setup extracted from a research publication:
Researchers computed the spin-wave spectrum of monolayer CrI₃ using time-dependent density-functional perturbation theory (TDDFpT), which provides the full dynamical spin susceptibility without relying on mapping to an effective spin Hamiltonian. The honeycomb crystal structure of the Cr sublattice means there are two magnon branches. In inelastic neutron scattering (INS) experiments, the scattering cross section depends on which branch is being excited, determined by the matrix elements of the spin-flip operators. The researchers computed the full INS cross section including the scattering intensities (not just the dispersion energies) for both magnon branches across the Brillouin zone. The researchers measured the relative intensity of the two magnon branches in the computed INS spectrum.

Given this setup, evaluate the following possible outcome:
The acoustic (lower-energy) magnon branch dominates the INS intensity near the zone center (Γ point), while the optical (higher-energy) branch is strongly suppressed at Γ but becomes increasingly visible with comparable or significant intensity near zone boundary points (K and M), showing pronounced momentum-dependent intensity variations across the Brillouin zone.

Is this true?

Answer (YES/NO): YES